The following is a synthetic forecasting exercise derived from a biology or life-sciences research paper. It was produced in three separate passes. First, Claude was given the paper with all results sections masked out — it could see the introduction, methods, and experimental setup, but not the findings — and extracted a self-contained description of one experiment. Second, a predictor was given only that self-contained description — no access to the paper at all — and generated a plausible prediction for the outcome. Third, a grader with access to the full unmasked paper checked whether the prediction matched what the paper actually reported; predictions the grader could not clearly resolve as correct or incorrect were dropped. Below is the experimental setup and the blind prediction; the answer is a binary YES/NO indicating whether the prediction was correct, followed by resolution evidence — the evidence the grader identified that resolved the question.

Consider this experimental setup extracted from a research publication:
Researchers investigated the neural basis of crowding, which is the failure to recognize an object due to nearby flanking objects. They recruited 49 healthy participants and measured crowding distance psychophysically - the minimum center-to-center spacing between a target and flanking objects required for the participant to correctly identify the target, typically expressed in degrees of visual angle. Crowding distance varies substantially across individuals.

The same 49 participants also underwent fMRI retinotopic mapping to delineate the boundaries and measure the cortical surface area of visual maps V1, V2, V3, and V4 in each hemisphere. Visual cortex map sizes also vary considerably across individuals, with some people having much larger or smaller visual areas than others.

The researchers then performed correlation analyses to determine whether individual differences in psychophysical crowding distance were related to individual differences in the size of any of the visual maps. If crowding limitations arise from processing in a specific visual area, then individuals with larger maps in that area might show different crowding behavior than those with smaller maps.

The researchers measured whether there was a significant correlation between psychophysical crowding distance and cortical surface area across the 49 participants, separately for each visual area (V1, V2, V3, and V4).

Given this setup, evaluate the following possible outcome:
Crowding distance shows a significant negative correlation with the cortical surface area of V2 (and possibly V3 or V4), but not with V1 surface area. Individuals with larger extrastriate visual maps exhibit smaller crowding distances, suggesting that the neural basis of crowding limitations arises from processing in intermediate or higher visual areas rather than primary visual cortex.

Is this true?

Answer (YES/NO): NO